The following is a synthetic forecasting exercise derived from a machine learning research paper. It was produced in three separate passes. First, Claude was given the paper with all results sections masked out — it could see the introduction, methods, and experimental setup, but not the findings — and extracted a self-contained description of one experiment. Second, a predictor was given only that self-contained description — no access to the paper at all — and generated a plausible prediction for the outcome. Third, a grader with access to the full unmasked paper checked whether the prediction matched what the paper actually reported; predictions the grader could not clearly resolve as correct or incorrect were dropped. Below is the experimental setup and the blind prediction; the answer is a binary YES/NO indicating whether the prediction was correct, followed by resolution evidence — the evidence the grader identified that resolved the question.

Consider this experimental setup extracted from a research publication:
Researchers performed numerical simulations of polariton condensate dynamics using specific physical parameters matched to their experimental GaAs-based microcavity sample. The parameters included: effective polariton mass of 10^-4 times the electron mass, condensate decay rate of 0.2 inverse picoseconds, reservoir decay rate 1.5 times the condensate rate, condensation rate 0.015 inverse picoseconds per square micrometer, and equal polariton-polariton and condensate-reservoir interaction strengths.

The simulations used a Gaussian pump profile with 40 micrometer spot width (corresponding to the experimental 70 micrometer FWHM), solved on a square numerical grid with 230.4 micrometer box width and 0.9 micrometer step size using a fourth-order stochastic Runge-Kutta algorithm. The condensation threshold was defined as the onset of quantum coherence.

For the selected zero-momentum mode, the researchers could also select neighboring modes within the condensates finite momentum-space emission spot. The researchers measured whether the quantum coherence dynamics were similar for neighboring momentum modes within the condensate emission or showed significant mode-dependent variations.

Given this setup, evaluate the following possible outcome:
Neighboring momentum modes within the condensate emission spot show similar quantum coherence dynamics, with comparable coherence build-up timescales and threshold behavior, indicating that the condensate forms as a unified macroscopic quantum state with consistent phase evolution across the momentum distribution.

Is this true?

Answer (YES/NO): YES